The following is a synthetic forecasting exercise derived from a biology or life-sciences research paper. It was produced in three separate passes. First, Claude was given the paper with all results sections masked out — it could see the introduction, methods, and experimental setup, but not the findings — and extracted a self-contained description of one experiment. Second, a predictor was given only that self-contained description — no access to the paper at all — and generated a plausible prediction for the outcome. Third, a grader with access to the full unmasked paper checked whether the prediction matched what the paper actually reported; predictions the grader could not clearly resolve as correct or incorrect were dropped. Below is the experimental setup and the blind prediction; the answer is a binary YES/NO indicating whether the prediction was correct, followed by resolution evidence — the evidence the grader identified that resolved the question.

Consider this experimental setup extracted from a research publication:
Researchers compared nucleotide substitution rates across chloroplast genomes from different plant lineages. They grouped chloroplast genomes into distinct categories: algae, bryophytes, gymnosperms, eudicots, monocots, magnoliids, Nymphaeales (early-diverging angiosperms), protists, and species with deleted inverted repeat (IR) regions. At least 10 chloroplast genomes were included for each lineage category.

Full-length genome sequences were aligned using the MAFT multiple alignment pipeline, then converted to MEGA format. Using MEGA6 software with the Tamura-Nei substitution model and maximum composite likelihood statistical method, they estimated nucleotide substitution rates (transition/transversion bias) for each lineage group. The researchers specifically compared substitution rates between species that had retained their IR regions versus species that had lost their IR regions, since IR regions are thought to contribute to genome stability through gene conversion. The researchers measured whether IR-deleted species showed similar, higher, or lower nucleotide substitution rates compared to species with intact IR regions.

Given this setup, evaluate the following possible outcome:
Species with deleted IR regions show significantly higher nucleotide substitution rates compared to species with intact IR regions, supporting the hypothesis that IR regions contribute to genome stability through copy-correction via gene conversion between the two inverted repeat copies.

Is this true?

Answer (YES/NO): NO